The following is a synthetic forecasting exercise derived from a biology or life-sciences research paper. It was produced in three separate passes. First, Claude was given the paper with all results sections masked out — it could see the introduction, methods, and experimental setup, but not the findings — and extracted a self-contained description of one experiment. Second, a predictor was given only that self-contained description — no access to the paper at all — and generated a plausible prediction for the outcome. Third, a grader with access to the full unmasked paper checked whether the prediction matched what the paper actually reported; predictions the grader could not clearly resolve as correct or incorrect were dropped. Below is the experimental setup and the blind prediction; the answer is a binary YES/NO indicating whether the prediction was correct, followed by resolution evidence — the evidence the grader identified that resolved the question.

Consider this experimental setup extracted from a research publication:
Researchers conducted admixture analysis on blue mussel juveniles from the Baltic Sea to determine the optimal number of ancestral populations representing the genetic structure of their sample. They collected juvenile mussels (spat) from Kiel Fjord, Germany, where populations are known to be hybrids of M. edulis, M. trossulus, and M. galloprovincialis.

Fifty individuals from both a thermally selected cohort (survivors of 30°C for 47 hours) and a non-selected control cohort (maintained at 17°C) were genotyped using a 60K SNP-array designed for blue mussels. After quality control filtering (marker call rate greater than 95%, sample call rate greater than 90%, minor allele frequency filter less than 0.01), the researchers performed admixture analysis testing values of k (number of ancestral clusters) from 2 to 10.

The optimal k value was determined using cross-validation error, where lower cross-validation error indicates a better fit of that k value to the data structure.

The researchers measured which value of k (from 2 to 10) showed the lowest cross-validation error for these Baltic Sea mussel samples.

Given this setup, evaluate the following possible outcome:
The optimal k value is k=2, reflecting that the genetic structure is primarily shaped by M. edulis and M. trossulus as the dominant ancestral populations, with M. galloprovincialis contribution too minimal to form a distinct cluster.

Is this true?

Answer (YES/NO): NO